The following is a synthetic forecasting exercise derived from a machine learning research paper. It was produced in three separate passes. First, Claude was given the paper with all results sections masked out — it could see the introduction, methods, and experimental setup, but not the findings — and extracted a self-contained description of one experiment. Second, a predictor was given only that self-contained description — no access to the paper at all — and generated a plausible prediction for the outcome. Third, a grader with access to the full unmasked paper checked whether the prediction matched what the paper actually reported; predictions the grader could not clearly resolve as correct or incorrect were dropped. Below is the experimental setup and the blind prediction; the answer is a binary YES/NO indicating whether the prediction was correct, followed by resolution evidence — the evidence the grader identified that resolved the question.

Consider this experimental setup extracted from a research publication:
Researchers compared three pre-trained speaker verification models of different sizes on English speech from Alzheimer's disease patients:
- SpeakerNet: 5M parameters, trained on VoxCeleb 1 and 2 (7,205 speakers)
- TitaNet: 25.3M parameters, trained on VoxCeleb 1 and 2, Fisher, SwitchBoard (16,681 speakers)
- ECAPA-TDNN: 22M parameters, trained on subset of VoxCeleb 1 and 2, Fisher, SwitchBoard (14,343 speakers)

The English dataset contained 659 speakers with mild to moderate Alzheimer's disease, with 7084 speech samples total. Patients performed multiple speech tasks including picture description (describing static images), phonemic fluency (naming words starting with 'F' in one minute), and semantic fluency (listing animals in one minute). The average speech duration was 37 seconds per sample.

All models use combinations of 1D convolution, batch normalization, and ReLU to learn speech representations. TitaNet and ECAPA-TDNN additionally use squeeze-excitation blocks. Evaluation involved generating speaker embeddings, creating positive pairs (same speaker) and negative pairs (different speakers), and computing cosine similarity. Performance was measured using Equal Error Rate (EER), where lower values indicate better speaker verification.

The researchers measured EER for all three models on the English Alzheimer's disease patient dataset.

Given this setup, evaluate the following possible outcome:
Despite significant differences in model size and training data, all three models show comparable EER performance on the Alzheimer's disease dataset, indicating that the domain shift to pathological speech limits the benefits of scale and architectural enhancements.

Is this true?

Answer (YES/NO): NO